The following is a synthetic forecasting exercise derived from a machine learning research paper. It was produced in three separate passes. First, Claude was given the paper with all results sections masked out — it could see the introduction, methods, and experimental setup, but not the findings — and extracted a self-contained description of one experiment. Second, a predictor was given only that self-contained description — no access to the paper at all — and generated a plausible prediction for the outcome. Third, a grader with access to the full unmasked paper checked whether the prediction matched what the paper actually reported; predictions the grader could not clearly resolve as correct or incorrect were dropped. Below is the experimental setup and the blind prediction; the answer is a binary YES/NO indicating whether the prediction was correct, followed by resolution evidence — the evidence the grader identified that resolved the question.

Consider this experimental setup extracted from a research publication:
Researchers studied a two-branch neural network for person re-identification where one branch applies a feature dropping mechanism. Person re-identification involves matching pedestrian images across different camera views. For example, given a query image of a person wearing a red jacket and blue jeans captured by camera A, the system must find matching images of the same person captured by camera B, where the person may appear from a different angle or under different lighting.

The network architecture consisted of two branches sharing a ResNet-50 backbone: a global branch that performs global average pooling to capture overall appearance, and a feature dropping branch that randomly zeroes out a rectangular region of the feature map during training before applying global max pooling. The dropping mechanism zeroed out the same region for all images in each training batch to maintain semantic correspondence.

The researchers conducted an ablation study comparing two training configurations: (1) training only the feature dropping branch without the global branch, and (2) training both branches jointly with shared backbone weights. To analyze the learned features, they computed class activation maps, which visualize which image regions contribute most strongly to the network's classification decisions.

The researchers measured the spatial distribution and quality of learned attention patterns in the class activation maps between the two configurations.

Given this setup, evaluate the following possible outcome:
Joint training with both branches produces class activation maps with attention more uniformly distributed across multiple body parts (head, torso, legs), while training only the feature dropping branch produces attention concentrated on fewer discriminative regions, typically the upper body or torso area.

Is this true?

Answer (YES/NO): NO